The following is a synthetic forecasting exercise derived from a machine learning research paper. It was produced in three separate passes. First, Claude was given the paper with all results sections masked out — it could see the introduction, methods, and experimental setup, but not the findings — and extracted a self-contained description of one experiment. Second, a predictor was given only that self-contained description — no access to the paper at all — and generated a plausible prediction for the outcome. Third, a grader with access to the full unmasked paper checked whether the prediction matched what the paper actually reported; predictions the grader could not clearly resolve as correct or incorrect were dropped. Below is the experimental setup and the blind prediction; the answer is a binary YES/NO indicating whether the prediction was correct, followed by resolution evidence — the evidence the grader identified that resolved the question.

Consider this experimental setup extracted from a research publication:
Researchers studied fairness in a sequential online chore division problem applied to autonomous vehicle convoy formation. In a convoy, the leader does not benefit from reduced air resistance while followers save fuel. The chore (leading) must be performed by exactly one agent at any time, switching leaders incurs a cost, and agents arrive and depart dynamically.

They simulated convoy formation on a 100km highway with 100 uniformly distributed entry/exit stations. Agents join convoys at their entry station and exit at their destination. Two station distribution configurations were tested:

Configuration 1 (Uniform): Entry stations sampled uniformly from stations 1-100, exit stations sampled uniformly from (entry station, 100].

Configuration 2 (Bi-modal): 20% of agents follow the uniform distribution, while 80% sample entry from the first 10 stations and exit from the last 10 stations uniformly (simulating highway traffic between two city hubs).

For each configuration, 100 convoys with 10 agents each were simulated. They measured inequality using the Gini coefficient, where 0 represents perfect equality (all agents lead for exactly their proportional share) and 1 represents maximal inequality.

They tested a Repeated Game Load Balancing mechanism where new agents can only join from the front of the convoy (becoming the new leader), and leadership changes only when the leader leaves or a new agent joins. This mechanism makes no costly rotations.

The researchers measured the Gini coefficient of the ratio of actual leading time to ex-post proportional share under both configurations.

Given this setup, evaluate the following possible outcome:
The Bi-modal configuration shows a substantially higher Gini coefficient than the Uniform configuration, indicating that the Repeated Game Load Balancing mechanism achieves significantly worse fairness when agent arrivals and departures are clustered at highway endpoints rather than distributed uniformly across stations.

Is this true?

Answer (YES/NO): YES